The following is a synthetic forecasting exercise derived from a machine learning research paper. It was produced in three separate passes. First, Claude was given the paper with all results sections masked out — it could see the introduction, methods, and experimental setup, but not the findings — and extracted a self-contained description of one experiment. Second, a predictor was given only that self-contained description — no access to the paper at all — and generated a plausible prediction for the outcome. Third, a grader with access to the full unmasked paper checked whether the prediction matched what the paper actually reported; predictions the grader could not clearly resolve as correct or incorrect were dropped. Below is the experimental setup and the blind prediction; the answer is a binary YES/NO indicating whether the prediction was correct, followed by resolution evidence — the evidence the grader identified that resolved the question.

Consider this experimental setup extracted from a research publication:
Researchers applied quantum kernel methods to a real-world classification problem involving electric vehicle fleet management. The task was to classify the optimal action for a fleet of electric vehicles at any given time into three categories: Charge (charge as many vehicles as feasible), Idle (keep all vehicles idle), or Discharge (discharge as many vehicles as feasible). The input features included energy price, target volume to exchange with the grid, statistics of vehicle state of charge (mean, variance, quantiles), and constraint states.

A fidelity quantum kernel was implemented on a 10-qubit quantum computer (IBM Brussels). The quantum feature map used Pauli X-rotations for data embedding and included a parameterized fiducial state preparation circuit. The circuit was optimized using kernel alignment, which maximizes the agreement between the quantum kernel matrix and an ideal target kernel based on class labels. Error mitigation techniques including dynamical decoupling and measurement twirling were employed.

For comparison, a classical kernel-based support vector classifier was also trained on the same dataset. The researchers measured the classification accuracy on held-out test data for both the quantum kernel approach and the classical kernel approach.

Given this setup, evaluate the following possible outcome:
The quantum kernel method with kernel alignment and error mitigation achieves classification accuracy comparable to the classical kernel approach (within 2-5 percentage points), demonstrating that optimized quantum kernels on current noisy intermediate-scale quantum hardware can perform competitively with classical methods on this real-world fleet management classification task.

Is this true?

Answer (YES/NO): NO